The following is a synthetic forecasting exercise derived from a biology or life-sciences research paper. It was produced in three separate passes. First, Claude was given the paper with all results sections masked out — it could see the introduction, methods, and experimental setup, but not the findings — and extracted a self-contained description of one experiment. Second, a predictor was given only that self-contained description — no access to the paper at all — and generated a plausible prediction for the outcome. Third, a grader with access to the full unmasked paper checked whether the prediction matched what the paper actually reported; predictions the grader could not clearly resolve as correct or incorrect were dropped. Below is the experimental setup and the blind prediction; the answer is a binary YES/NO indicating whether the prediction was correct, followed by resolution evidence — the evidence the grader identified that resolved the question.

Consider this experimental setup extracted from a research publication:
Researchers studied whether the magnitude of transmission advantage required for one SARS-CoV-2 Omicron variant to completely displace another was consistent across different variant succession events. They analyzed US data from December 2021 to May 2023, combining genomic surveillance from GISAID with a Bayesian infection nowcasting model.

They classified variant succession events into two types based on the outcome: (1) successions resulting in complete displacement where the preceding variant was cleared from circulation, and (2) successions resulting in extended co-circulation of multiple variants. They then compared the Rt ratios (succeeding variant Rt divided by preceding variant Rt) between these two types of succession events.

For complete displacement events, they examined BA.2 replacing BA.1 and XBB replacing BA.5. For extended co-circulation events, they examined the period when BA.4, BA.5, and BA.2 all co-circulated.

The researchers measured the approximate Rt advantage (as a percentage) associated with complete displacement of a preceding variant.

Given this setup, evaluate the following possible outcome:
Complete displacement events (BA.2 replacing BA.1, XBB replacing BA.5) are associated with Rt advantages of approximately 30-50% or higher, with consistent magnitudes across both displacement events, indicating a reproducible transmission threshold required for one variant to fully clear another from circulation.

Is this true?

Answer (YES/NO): NO